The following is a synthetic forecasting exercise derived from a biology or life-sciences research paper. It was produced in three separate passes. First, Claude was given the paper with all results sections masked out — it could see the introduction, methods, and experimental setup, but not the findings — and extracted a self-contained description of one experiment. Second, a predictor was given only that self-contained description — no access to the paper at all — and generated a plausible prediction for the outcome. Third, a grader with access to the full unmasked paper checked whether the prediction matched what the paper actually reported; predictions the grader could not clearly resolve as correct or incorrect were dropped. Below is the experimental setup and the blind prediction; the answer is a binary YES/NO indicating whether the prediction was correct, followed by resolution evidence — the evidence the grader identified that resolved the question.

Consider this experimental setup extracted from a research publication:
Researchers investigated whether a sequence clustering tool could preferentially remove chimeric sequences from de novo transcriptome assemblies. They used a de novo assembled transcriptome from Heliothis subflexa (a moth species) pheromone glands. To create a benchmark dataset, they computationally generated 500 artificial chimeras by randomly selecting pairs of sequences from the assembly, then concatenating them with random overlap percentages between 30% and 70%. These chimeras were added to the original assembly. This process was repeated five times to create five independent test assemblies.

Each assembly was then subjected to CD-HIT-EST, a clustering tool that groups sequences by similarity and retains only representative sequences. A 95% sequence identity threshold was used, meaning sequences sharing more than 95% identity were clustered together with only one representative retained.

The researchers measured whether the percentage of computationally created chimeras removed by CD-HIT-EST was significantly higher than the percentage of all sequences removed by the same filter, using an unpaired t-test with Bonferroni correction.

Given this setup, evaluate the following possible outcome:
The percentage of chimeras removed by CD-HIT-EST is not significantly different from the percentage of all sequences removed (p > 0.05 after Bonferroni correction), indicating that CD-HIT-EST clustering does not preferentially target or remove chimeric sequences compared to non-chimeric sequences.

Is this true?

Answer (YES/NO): YES